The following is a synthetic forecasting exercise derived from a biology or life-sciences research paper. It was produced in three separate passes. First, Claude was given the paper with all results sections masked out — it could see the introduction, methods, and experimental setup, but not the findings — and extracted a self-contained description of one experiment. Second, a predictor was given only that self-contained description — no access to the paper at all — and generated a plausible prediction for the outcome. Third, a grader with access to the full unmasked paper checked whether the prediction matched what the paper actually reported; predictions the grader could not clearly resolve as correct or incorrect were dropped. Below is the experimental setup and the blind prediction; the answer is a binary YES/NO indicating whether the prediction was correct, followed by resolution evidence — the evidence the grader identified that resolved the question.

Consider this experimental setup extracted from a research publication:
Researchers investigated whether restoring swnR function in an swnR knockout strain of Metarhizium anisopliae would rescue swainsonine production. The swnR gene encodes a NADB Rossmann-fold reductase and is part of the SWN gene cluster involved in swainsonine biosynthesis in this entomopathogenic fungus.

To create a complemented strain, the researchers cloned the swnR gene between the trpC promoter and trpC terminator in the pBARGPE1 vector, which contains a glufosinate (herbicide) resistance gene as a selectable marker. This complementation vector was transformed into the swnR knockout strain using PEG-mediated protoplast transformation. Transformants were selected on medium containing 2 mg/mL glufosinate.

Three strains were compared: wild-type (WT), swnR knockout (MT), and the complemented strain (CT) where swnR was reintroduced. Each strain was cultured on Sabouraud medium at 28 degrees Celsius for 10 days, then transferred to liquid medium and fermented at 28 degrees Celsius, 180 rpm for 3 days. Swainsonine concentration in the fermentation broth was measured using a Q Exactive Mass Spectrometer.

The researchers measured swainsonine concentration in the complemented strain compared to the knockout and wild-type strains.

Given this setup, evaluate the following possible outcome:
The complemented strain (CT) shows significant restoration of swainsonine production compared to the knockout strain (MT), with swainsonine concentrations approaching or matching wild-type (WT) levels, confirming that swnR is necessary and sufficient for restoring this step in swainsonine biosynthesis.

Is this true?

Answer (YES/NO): YES